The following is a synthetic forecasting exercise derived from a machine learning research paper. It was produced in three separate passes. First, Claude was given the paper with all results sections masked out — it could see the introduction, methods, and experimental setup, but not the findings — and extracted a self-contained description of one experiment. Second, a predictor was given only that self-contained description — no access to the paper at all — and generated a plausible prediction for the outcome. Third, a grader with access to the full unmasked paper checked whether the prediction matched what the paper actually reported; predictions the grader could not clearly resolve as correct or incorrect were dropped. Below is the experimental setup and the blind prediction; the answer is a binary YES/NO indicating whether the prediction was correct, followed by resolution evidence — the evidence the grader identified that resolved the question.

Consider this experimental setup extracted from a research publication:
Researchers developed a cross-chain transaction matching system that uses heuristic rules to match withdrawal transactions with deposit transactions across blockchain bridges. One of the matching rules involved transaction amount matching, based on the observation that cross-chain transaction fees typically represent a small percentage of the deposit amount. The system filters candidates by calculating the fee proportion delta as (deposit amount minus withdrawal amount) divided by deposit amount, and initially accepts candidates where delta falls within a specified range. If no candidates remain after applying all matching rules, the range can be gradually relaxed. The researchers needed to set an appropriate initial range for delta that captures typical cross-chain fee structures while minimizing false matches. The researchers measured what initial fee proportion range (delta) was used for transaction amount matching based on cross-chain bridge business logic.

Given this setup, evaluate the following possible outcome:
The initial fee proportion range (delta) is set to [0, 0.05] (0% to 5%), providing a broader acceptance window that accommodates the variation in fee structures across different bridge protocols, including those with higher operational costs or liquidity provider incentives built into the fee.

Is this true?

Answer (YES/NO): NO